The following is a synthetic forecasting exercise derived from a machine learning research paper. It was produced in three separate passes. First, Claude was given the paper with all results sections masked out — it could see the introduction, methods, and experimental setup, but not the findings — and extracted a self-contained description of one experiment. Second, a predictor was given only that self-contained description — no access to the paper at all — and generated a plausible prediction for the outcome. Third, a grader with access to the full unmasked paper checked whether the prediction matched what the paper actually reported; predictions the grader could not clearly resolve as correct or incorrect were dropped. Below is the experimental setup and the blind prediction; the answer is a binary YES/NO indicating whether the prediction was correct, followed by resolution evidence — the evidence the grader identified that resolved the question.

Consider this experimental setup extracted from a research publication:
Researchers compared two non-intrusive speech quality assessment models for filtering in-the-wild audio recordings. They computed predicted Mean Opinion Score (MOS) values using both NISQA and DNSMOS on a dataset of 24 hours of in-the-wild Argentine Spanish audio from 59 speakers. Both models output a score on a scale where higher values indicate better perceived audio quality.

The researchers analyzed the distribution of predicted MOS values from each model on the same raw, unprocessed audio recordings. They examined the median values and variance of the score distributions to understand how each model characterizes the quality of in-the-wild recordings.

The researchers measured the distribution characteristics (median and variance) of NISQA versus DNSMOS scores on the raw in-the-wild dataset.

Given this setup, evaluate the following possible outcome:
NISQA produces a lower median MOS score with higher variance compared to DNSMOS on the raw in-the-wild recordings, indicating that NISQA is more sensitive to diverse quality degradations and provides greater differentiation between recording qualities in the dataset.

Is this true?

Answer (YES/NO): NO